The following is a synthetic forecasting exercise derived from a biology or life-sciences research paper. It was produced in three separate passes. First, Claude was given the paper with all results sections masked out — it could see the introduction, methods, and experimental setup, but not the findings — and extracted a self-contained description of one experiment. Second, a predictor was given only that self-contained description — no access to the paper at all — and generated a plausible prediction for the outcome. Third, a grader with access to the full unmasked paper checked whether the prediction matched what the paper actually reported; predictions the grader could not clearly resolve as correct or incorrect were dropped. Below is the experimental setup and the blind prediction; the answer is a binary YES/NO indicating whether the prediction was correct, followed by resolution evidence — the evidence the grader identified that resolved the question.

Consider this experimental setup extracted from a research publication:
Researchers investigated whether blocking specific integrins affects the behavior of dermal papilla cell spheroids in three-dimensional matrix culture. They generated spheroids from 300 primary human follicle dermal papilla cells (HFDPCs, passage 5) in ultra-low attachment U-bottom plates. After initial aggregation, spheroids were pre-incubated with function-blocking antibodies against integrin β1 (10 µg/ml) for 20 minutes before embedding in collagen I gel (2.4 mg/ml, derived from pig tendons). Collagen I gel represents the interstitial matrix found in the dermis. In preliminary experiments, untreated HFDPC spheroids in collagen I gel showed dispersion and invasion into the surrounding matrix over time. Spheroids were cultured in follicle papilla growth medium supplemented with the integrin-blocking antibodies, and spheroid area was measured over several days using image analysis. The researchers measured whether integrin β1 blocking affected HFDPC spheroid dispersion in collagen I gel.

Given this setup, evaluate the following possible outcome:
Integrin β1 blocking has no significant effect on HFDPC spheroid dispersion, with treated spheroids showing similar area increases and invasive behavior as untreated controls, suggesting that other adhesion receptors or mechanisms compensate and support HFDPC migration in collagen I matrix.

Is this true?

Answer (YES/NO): NO